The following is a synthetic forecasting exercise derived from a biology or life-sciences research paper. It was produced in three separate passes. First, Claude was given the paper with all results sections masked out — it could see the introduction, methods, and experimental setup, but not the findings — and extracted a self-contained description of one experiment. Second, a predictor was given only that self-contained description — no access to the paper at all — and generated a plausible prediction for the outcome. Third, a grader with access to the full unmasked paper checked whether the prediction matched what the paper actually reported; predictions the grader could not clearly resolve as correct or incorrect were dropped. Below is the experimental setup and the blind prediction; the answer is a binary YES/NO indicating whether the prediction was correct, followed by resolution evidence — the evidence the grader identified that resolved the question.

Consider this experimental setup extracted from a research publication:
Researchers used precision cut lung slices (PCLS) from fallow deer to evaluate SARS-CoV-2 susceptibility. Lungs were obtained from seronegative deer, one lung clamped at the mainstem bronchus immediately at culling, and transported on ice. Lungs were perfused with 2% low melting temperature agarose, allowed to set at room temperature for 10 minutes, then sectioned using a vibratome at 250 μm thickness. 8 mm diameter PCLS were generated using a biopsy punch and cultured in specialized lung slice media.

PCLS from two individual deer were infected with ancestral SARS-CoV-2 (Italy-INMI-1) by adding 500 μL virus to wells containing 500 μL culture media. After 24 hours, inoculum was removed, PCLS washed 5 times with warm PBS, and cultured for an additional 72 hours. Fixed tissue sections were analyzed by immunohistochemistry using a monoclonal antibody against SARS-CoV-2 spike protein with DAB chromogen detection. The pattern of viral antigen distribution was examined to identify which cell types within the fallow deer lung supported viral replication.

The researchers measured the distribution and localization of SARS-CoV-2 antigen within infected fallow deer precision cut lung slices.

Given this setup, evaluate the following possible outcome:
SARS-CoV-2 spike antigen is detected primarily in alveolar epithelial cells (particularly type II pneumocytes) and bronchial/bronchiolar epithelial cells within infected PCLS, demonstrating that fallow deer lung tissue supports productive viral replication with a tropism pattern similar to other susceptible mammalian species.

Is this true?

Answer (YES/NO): NO